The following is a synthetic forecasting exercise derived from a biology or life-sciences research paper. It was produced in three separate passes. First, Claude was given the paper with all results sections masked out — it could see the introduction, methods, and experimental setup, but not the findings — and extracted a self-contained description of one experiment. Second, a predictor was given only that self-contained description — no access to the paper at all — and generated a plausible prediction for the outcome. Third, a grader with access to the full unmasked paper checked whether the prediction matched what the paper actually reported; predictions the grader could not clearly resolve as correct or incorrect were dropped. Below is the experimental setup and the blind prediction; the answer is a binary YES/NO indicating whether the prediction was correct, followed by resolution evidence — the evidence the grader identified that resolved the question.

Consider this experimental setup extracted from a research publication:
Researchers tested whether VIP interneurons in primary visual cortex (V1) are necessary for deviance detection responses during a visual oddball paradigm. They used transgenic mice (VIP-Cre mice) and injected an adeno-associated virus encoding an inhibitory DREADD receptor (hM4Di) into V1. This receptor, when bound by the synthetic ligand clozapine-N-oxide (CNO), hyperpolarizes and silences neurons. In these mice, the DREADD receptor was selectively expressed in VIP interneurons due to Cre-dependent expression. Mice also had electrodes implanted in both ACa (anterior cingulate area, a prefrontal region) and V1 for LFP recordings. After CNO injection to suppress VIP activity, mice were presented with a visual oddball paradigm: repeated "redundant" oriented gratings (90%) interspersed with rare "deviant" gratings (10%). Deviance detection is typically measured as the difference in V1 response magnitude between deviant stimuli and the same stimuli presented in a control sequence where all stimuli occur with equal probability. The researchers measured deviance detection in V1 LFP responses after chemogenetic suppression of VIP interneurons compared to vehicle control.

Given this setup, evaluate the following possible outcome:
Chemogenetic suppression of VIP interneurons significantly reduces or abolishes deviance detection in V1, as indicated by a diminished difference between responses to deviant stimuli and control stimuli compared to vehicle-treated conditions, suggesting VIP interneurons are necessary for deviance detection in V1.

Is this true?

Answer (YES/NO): YES